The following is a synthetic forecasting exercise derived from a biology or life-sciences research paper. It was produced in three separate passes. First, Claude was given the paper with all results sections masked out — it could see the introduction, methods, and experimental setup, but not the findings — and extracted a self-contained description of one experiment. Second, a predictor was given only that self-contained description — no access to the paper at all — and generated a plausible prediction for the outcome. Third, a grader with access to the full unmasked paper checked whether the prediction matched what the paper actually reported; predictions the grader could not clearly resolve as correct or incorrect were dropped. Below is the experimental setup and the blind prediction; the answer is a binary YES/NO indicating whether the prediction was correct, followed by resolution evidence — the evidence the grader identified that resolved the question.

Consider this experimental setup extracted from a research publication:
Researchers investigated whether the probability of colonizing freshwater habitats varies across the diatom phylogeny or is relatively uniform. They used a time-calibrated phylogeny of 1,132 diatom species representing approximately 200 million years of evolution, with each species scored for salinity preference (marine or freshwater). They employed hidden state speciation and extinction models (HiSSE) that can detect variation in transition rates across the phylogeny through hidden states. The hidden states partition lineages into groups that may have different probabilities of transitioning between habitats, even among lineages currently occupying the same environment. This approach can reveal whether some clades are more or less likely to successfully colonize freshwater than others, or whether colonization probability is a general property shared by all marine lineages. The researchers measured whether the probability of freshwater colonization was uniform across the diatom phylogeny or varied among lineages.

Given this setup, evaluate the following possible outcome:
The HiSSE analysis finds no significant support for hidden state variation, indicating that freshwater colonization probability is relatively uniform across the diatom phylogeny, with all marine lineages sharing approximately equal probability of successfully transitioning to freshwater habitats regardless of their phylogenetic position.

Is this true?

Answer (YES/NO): NO